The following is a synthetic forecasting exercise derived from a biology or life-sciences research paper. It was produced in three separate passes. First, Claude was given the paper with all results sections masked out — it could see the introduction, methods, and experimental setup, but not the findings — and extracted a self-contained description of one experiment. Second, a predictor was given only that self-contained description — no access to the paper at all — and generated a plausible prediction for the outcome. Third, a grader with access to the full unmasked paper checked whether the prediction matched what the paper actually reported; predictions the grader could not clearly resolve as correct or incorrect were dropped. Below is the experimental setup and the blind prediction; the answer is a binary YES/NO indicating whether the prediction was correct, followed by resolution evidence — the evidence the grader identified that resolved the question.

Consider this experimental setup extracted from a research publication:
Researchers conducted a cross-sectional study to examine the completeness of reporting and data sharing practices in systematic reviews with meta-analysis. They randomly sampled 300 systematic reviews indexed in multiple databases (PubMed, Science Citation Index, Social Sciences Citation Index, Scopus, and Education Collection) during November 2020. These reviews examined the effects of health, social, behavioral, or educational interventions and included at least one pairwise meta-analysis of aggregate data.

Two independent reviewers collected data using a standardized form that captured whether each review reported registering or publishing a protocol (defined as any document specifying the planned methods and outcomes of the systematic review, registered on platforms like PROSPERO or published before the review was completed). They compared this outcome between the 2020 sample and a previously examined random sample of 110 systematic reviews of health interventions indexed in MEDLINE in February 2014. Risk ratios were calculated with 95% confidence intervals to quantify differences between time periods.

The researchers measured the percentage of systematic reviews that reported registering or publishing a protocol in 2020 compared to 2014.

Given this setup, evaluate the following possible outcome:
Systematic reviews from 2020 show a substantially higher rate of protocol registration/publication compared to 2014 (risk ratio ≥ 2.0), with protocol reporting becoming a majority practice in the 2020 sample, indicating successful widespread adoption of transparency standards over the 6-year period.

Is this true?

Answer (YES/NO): NO